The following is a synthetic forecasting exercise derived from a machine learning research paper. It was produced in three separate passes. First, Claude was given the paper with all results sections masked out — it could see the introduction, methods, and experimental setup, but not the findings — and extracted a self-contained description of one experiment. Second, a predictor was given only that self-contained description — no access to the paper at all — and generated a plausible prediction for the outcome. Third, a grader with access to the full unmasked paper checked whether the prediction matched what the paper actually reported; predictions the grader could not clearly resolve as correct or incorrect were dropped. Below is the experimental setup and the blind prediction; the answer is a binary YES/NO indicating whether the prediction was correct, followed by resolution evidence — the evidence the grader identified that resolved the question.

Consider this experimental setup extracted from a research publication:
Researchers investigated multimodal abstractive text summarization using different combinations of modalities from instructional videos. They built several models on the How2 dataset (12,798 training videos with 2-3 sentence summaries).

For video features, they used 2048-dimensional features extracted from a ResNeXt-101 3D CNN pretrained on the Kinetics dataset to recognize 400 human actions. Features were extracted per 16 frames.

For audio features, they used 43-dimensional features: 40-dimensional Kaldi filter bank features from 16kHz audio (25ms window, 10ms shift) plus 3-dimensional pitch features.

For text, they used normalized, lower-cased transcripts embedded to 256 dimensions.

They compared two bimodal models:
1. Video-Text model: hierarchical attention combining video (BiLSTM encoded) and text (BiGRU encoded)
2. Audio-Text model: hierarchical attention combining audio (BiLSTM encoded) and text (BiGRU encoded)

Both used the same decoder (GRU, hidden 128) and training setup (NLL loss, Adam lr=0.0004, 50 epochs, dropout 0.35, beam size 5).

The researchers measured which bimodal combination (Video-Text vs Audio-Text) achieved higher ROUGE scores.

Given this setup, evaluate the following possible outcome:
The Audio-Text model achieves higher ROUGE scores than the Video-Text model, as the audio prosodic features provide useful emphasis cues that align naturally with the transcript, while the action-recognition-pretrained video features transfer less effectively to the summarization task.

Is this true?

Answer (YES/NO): NO